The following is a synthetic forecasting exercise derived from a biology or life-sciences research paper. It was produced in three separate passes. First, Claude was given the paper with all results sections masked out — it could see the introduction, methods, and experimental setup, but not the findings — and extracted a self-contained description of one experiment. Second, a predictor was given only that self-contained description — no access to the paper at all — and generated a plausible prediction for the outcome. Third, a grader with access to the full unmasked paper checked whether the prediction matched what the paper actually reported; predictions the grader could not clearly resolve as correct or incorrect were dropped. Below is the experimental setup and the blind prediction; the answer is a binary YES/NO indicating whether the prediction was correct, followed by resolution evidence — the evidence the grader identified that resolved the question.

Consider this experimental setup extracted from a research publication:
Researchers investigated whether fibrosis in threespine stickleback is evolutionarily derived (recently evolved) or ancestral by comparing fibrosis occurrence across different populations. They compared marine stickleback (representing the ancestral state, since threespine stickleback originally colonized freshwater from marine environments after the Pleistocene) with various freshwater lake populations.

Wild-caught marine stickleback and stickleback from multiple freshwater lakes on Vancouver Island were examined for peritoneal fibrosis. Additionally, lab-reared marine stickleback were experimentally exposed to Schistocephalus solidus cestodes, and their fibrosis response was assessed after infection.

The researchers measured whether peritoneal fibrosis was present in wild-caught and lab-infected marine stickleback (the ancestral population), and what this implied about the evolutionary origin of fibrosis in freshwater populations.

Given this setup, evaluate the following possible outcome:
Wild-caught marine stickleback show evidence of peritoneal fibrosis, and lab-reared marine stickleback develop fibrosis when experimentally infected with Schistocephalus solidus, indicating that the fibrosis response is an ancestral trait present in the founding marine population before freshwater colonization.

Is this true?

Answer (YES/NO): NO